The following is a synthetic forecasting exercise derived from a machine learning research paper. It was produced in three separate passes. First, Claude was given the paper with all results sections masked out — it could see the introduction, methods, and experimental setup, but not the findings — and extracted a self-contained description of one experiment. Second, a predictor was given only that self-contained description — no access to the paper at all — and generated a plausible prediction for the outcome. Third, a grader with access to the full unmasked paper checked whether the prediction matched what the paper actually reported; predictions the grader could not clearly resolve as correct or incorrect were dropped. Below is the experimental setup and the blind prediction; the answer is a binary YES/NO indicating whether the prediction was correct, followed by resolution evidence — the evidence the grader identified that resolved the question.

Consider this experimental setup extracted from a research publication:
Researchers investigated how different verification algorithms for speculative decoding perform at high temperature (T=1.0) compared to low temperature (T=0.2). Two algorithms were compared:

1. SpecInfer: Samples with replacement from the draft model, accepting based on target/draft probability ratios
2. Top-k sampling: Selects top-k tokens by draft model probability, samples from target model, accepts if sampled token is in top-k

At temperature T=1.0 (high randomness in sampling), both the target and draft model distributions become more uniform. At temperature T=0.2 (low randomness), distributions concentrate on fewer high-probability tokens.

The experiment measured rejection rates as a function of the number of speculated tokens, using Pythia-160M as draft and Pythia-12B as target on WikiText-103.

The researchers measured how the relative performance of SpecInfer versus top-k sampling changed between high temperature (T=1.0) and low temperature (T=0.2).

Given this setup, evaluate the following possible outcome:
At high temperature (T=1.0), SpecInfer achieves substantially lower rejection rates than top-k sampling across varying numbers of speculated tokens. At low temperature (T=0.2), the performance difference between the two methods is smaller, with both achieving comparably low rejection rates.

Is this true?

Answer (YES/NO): NO